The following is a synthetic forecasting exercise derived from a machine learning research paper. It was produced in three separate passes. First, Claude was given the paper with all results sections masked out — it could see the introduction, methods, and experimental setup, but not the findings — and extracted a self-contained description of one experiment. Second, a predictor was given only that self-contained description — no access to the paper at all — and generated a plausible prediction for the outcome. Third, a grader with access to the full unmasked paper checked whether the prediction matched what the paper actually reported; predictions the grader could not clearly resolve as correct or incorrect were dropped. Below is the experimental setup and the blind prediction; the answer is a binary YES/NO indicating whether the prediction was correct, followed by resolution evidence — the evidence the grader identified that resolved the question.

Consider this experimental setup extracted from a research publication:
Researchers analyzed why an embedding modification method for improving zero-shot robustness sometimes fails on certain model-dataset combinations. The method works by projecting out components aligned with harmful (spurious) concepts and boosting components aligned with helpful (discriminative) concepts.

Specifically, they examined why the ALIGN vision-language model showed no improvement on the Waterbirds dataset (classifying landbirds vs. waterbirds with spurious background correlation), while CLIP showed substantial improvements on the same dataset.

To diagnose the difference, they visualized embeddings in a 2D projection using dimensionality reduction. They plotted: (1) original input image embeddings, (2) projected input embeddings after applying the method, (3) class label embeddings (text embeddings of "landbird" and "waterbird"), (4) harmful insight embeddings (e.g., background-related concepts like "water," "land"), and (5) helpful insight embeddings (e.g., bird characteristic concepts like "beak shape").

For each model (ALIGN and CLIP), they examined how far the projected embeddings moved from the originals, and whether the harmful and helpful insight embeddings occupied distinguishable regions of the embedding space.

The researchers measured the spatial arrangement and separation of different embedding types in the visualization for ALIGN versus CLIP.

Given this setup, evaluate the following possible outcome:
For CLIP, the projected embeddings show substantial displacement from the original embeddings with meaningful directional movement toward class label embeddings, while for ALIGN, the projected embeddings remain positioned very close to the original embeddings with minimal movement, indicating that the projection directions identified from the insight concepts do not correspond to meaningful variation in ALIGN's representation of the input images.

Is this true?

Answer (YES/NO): NO